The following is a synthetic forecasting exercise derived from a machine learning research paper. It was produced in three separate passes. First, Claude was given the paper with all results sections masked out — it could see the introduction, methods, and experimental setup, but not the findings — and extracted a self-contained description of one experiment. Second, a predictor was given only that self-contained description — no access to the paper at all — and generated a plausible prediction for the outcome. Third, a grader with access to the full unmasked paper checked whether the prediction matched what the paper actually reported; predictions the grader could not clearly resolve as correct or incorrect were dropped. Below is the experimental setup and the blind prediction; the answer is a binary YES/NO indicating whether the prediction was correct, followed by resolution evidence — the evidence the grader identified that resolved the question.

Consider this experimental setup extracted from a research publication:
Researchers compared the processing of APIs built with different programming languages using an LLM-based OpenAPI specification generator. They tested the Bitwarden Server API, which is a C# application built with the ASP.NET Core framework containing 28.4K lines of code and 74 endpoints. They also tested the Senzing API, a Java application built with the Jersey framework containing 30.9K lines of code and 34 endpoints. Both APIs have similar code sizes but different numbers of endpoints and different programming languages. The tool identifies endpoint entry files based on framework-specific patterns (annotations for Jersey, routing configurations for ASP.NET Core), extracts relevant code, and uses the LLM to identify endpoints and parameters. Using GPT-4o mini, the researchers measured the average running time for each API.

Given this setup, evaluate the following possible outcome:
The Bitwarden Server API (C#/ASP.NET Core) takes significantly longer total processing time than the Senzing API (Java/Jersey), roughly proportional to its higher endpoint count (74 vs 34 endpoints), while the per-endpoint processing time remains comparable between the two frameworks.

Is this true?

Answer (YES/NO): NO